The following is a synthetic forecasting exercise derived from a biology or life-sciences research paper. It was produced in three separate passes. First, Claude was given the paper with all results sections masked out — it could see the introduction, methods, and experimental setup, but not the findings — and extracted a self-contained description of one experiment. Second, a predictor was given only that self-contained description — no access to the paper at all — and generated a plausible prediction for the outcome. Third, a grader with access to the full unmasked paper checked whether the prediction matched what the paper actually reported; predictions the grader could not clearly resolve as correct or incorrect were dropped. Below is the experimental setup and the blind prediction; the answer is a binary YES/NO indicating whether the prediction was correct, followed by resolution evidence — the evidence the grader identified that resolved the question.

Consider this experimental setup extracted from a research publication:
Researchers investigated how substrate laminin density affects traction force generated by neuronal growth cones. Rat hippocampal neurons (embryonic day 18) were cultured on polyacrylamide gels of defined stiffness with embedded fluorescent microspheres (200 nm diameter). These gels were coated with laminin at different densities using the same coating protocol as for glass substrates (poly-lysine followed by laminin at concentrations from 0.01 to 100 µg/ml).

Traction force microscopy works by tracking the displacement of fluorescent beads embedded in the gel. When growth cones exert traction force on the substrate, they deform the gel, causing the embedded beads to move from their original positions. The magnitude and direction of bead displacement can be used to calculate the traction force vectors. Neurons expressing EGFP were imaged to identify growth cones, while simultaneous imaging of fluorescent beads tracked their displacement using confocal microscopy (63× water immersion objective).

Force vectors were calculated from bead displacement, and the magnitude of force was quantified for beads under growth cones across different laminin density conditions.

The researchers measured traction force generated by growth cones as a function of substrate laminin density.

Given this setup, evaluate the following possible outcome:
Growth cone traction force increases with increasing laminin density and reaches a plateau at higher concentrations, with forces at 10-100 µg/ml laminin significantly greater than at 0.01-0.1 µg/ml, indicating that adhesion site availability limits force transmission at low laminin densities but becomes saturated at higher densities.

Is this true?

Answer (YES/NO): NO